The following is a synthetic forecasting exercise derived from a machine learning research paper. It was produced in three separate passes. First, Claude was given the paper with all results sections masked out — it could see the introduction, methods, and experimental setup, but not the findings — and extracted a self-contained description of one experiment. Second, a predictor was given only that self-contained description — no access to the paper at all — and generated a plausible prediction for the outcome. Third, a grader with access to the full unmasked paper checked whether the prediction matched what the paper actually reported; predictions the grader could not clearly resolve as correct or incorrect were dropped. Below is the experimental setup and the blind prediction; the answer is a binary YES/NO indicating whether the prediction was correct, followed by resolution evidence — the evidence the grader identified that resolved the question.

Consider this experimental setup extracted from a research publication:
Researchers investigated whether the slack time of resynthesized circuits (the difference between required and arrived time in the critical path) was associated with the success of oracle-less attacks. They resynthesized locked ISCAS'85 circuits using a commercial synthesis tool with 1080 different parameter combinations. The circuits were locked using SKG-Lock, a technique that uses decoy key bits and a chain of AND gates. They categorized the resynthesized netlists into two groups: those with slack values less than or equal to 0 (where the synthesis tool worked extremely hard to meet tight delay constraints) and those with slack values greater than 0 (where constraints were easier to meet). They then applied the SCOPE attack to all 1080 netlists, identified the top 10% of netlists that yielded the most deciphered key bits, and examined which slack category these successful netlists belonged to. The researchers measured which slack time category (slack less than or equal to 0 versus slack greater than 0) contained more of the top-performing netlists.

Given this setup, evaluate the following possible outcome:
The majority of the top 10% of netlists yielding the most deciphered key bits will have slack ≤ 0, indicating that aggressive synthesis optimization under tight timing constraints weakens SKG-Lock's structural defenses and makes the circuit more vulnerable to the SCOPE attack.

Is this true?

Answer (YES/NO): YES